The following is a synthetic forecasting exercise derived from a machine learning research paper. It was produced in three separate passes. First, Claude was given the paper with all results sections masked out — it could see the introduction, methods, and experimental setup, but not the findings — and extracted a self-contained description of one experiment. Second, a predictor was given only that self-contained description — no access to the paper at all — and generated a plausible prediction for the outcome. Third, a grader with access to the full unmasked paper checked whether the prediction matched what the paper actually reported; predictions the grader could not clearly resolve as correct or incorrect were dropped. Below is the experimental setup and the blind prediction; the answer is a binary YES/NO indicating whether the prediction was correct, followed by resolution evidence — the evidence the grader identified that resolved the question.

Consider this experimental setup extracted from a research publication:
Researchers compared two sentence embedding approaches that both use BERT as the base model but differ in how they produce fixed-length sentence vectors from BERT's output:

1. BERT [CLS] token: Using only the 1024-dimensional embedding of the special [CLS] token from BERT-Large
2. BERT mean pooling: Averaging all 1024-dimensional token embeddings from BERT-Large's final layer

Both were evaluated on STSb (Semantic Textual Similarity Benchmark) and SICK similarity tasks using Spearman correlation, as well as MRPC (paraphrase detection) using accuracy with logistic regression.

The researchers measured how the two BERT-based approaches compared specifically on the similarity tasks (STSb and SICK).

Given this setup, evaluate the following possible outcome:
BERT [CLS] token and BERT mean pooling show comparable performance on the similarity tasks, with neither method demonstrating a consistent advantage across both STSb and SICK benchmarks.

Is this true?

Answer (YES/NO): NO